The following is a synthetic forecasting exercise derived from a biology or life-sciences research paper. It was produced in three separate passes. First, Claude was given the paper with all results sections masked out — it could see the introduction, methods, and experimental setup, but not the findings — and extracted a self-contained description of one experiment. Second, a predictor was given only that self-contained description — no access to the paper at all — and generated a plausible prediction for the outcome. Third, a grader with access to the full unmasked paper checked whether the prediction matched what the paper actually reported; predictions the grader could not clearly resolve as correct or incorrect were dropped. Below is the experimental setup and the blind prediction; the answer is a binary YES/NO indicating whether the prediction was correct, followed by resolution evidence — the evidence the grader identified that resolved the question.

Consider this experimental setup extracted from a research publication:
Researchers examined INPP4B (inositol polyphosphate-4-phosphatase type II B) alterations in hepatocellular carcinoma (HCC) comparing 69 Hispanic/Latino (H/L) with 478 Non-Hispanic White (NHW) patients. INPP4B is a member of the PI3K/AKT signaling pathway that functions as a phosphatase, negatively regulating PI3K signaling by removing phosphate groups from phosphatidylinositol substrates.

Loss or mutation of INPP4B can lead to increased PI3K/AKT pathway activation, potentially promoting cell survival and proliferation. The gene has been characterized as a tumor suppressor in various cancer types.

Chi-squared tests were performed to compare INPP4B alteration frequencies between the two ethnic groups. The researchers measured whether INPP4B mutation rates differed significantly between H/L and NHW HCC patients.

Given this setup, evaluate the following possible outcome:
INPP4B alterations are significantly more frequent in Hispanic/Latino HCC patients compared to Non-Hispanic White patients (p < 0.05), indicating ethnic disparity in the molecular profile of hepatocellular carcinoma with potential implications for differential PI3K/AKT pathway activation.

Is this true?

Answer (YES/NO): NO